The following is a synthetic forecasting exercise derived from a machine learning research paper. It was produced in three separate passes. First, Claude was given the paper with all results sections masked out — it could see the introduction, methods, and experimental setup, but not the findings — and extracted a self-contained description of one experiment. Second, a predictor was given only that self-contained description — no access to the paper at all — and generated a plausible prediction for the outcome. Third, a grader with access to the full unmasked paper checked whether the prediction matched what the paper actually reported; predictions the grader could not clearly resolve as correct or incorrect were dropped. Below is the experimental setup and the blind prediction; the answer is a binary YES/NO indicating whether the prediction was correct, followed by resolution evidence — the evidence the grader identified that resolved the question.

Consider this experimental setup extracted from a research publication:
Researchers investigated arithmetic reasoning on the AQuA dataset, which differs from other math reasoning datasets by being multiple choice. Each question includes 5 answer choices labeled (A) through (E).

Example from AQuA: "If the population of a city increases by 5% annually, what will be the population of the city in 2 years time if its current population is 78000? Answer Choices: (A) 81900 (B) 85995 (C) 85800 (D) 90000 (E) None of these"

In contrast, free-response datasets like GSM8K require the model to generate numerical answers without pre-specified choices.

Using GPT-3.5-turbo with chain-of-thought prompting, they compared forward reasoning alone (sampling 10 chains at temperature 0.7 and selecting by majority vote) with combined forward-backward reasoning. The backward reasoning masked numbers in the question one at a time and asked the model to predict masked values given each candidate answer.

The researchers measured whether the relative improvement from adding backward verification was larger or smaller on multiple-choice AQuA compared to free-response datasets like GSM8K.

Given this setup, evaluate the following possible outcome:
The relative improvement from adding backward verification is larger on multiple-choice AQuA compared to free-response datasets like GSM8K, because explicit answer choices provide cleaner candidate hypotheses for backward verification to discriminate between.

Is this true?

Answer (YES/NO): NO